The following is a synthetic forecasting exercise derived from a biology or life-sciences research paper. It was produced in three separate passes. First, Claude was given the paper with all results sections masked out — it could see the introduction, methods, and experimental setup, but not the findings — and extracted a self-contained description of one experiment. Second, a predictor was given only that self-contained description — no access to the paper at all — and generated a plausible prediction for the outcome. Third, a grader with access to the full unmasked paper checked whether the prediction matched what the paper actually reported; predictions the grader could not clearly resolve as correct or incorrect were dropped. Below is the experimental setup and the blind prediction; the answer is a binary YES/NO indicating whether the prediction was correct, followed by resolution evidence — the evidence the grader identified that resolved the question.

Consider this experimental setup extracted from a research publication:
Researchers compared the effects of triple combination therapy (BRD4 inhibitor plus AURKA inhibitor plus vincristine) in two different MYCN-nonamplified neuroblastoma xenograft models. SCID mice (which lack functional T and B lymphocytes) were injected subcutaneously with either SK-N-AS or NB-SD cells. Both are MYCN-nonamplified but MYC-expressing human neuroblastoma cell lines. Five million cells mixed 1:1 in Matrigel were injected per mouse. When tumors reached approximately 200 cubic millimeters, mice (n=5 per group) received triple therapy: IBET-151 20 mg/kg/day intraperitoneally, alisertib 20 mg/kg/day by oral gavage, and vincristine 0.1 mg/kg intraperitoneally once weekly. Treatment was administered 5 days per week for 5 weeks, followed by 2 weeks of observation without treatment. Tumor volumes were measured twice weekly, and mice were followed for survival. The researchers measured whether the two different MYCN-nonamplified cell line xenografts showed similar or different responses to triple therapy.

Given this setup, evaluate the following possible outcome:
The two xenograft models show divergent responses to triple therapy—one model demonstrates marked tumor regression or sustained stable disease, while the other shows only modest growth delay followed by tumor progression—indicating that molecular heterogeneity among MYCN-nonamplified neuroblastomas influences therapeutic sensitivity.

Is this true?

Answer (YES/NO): NO